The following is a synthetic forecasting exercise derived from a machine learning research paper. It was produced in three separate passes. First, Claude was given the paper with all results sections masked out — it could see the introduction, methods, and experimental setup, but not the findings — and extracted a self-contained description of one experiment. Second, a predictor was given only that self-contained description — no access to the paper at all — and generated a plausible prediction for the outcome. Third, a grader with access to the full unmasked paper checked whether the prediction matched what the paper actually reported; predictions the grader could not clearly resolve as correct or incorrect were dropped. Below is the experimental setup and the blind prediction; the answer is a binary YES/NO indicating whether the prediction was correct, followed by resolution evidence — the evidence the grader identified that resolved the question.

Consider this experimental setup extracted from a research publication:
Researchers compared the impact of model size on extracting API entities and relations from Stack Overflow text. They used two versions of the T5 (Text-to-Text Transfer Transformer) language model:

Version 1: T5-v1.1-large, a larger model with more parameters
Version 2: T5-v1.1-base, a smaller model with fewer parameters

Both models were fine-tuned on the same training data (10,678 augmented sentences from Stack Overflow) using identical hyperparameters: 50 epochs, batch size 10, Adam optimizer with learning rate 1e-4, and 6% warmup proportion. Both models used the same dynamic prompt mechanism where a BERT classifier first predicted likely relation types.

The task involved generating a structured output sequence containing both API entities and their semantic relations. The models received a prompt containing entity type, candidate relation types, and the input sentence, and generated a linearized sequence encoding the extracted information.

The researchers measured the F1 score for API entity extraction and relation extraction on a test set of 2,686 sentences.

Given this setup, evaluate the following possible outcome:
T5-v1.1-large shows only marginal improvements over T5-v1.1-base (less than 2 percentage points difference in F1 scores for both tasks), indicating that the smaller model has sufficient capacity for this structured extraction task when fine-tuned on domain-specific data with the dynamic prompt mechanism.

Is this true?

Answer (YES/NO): NO